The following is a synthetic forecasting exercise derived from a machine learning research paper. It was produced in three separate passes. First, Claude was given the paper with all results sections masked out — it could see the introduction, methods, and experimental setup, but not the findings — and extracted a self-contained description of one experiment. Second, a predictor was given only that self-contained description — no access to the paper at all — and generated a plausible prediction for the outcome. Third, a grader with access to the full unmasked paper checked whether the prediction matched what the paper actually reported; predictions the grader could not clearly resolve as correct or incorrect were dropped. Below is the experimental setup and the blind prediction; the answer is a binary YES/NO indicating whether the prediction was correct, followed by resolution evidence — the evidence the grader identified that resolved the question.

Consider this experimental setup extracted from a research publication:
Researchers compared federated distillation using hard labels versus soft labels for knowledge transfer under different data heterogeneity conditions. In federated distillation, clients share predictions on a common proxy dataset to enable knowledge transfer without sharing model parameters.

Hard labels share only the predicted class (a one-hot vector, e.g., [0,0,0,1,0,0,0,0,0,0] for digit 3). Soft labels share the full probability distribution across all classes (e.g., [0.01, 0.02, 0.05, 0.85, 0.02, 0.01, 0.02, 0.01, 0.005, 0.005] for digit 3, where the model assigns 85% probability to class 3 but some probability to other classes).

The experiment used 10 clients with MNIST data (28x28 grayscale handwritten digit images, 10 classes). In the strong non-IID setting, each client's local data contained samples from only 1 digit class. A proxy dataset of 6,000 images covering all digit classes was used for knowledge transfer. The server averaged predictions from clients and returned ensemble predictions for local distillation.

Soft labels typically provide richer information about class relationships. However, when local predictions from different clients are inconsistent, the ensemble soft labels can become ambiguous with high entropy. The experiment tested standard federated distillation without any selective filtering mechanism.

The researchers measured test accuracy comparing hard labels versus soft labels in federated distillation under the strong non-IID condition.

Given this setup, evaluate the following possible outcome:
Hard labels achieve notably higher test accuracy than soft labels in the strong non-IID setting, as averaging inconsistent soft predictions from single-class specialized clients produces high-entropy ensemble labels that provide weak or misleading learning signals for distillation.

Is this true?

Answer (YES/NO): NO